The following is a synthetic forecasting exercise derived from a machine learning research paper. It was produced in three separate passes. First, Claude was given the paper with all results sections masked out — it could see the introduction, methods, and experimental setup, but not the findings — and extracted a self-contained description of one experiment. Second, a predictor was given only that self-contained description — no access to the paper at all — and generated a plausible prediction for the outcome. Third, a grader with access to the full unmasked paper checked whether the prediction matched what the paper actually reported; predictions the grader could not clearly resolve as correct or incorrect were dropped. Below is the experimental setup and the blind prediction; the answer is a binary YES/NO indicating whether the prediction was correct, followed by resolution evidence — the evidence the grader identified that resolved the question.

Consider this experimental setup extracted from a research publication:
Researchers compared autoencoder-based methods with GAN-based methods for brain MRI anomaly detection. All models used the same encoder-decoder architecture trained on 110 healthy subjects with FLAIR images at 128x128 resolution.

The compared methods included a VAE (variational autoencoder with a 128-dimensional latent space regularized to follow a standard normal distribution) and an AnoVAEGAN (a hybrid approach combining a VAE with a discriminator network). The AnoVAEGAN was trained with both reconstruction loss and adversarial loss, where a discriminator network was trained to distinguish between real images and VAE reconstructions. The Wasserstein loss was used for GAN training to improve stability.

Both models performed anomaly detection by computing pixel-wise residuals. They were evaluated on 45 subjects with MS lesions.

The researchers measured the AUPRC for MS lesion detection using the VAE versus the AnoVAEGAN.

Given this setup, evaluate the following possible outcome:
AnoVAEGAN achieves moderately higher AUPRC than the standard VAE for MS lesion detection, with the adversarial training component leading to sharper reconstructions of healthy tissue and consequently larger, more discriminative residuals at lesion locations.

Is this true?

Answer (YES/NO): NO